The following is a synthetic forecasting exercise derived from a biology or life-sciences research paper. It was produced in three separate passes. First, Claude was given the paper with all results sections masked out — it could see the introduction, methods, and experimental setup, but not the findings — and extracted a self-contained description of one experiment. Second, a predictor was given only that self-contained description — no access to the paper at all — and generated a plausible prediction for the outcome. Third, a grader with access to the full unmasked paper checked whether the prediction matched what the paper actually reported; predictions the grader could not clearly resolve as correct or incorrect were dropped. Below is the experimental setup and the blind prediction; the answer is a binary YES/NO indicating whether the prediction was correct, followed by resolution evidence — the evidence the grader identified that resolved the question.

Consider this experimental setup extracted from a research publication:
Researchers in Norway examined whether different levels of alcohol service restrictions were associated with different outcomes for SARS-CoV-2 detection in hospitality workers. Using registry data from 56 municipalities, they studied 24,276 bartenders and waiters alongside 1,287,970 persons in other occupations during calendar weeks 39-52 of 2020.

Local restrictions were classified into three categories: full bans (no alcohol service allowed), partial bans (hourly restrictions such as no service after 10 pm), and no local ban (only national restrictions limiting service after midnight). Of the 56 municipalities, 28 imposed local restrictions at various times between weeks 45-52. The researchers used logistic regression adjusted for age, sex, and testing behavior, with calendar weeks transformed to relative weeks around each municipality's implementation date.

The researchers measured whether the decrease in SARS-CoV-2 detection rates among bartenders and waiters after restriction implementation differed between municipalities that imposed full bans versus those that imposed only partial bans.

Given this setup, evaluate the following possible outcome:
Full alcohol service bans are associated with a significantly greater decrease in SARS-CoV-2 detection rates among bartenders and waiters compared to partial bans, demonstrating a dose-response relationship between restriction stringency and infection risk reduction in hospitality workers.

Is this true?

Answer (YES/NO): NO